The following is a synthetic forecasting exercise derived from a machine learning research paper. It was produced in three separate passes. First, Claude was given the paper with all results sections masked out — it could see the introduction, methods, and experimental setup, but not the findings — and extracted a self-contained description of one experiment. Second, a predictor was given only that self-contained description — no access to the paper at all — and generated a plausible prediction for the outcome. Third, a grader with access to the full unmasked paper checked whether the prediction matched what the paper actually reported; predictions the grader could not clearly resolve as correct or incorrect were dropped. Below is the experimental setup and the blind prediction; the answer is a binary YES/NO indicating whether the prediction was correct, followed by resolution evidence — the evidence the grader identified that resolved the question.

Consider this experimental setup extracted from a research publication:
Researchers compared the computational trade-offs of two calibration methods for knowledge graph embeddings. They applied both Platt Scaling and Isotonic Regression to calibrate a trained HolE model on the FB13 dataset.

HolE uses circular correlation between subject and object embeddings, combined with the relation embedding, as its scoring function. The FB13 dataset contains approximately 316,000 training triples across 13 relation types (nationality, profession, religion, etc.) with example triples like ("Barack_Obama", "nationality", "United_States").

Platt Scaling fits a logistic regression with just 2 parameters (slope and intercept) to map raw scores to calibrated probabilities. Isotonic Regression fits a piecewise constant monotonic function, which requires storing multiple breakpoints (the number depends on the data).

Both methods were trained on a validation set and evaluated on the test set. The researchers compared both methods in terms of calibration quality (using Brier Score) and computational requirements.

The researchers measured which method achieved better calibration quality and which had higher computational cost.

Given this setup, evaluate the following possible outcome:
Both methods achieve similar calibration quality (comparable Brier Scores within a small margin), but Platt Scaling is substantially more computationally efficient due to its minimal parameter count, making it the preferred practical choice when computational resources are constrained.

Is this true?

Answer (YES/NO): NO